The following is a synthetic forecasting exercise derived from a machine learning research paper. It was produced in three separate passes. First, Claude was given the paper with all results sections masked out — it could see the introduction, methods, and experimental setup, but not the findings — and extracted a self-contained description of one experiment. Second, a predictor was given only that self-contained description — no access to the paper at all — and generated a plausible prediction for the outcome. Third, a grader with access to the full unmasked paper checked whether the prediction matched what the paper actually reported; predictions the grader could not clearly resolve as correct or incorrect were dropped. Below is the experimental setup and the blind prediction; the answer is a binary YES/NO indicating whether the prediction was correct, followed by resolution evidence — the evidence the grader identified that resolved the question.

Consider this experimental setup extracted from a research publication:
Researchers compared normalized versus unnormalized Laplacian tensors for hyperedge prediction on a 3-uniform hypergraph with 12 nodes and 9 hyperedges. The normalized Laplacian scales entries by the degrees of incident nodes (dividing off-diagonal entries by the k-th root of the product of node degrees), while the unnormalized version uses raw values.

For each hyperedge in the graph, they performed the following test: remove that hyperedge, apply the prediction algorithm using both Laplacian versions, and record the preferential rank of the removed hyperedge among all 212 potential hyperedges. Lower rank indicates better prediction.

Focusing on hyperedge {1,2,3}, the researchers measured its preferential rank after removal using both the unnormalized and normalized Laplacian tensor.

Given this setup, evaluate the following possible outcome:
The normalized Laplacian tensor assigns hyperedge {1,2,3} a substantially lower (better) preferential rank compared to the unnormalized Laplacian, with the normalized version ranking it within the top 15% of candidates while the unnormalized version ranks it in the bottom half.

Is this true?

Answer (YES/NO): NO